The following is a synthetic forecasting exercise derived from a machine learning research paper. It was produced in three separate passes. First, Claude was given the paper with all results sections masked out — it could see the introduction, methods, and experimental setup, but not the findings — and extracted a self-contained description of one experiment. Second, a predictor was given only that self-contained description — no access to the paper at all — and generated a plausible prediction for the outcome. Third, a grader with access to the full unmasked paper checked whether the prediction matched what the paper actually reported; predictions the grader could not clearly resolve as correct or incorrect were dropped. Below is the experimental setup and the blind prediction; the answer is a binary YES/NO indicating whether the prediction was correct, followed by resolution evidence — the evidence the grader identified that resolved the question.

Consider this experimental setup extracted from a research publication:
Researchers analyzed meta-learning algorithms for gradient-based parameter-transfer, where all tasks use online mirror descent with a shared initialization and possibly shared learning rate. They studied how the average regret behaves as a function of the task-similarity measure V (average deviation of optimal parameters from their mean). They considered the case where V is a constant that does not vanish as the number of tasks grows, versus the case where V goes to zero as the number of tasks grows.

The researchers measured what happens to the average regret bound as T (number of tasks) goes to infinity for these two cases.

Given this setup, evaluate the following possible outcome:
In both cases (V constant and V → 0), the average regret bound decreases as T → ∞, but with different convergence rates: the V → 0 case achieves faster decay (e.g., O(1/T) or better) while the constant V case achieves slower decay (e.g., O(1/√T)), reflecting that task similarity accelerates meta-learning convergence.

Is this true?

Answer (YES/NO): NO